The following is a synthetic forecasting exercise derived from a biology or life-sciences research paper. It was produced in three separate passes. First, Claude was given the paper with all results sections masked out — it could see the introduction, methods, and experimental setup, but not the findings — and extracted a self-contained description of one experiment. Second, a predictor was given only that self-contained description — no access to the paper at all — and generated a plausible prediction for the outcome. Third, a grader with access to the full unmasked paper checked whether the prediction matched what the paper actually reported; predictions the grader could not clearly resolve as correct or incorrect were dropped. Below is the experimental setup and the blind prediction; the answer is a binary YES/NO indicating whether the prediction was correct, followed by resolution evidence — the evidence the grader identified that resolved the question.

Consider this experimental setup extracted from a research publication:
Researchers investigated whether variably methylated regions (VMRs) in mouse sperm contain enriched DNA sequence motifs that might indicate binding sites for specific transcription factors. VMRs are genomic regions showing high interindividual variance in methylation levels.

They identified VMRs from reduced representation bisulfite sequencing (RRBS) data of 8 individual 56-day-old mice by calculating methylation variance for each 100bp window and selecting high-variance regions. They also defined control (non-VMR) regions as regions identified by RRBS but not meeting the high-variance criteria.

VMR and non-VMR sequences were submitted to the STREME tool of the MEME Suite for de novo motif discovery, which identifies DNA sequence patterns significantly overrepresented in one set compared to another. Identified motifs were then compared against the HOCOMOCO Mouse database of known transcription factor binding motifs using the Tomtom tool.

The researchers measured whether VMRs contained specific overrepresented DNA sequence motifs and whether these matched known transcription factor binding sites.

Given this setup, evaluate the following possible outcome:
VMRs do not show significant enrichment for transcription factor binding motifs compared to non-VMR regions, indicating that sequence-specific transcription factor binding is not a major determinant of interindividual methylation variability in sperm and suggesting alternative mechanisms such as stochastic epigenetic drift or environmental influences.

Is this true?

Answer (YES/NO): NO